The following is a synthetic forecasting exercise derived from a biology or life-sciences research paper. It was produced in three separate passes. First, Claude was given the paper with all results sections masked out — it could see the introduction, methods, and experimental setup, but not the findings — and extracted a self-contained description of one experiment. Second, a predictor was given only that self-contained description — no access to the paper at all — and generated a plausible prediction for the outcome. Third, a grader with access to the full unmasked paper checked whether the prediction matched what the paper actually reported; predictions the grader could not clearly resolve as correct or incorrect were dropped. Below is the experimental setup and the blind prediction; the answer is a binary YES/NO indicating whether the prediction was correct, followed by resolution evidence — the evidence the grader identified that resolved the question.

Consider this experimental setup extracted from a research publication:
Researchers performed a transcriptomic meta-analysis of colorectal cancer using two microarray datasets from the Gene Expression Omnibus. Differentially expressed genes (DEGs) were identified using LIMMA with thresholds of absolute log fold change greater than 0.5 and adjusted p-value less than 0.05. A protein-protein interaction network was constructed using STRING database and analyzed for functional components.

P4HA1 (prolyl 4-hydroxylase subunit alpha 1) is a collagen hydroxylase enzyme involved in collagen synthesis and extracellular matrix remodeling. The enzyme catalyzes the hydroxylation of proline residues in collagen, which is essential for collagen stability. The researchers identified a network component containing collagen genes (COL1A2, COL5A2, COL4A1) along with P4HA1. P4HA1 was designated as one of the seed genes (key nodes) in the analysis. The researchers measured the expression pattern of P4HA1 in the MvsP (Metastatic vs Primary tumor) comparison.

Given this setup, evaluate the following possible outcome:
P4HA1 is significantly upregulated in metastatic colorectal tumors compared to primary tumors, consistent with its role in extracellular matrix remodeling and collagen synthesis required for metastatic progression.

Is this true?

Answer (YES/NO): YES